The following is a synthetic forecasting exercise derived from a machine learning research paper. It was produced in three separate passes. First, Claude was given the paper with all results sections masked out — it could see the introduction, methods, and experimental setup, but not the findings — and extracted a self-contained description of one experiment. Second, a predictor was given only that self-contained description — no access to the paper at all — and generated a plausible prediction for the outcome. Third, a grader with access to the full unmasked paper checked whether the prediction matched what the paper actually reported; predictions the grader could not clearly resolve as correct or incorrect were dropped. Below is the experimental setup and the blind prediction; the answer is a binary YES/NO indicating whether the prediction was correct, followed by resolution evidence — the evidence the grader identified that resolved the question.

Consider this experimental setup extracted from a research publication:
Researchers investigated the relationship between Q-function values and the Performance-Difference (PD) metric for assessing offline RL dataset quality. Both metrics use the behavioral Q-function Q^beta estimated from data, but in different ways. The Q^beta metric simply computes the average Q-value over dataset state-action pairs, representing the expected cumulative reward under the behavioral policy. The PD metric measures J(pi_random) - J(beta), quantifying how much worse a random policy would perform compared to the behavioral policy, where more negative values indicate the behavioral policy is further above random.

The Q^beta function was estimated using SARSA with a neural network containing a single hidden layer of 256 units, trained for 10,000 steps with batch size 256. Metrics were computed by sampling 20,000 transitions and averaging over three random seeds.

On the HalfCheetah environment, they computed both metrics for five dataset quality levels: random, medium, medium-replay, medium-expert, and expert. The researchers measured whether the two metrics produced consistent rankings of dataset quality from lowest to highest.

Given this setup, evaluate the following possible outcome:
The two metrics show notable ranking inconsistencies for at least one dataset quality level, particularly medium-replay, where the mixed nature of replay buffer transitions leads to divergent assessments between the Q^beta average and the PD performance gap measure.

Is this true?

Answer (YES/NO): YES